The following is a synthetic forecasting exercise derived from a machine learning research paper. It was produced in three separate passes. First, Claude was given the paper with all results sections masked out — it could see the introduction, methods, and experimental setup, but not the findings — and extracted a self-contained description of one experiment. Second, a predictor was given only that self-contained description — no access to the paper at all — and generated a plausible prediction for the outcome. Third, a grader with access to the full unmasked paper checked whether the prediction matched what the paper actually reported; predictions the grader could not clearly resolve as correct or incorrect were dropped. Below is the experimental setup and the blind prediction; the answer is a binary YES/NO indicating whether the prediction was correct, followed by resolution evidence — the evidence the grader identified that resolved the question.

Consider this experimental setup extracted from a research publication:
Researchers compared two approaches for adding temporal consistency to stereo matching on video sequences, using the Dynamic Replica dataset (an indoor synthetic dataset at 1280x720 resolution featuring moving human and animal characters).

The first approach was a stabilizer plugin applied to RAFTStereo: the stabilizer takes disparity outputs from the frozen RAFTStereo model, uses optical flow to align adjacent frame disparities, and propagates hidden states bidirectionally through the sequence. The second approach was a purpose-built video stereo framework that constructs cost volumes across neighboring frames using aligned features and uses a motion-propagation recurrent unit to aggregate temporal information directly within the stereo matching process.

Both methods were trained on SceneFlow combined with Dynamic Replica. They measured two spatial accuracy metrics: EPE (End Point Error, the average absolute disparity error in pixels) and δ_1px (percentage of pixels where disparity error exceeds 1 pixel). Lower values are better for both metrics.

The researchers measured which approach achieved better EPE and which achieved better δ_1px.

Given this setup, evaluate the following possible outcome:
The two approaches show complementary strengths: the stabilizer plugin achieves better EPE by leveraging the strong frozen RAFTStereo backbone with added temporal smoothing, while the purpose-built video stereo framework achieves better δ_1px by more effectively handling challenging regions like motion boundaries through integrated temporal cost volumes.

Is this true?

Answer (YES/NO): NO